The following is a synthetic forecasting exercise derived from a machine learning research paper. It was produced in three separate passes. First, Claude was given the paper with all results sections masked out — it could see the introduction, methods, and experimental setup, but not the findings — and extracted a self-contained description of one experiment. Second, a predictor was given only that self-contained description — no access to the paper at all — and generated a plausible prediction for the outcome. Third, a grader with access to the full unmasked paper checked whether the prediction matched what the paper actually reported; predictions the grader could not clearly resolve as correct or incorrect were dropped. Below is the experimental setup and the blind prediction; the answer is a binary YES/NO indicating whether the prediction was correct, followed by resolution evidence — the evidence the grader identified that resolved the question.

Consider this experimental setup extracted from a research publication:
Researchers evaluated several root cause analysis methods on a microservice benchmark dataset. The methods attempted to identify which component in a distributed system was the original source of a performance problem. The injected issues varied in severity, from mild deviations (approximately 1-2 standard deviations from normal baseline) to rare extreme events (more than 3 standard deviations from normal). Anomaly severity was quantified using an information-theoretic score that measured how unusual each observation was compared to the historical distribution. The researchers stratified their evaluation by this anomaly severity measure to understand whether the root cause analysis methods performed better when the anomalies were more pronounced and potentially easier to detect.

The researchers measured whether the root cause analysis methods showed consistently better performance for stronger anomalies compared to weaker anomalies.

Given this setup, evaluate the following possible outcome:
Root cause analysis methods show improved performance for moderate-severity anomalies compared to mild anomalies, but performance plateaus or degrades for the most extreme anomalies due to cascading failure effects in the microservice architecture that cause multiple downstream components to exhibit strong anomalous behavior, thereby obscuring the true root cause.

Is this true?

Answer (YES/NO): NO